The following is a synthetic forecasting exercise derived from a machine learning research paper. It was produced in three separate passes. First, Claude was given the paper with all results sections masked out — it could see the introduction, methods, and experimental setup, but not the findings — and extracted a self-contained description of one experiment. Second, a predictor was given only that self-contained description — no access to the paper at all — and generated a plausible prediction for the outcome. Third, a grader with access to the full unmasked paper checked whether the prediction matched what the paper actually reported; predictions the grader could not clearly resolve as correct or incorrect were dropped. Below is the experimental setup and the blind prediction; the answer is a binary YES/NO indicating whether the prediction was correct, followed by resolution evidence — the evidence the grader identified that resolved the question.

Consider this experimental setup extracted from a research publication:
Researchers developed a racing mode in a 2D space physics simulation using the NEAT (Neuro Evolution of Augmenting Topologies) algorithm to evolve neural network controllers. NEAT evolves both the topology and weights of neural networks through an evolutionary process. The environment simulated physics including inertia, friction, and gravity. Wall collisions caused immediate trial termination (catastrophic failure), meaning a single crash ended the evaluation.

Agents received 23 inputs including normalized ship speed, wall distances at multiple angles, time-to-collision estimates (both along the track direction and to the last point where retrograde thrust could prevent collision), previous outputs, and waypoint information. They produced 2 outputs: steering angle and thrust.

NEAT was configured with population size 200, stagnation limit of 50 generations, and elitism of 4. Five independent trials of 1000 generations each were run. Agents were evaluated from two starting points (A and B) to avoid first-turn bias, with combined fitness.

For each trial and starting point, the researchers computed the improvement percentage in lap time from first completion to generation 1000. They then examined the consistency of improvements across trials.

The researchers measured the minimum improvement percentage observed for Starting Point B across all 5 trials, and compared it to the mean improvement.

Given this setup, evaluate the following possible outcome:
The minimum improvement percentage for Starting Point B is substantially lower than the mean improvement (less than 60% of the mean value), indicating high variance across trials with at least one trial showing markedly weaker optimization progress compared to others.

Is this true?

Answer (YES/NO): NO